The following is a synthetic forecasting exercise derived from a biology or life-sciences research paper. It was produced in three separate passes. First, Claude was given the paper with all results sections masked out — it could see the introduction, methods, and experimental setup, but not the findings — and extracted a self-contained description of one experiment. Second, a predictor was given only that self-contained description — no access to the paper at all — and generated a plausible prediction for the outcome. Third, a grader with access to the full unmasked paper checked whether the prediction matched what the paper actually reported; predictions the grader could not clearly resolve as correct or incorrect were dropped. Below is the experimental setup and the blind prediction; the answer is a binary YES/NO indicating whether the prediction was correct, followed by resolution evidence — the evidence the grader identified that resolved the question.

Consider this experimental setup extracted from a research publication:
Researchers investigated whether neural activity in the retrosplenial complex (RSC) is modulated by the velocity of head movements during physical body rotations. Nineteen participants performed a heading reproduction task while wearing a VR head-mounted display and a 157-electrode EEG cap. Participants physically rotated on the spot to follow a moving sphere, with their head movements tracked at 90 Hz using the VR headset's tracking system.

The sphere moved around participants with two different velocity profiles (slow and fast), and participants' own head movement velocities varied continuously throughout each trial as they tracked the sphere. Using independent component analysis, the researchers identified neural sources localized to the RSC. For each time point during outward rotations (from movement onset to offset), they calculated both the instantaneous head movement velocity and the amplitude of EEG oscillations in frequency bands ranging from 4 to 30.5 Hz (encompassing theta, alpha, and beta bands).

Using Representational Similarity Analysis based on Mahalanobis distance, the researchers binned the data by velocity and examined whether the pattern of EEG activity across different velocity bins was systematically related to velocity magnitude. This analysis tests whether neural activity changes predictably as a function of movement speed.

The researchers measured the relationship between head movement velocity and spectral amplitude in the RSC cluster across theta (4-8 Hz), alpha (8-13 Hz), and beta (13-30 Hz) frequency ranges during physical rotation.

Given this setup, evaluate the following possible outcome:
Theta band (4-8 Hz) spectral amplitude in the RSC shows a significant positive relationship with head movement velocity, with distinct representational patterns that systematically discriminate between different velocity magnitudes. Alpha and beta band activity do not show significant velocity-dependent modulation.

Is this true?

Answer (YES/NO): NO